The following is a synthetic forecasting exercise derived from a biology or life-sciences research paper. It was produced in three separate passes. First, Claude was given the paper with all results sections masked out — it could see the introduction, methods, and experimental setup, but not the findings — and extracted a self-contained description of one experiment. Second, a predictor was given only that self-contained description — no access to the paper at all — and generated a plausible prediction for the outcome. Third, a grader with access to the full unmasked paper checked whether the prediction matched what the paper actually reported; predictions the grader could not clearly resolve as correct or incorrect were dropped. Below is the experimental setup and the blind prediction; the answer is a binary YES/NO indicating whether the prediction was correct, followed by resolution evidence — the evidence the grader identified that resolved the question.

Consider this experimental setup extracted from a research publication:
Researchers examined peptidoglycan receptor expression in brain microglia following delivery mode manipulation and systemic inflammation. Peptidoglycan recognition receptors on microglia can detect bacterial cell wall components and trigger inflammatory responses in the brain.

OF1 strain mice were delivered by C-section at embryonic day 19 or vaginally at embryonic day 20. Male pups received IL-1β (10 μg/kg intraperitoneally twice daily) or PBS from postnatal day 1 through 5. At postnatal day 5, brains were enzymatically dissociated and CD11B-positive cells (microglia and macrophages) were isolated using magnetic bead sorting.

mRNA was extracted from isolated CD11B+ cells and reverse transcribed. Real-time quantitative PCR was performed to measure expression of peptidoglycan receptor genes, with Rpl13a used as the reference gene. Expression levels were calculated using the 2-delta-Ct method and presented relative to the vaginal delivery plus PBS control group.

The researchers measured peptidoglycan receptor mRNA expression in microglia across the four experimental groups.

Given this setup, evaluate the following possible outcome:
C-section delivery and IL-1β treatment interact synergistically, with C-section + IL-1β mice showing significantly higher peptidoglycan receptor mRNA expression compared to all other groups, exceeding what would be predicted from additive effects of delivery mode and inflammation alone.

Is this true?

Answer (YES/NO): NO